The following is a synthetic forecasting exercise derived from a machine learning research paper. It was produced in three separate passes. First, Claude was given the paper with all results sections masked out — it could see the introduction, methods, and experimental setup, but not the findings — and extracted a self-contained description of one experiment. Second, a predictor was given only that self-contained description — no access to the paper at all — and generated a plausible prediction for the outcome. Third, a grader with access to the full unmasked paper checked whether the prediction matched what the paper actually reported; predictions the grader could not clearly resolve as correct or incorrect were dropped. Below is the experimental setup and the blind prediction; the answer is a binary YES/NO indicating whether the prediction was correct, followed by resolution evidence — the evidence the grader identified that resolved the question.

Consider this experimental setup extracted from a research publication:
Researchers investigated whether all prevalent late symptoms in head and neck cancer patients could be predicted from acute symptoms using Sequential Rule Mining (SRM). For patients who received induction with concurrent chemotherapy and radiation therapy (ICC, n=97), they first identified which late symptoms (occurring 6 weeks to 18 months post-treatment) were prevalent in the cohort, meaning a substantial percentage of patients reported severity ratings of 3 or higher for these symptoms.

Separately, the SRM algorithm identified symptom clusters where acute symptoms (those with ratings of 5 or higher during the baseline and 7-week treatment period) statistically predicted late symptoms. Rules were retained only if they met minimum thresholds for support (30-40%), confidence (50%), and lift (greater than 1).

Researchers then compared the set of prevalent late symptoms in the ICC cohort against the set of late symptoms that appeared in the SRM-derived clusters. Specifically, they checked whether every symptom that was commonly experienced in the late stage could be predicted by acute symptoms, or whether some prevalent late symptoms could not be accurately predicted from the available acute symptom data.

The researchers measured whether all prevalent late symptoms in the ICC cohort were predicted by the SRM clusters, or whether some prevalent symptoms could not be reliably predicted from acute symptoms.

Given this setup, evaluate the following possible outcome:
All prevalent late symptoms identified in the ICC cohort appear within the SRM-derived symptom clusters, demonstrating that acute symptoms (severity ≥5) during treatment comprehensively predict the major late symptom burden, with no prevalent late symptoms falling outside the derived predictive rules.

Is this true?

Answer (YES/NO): NO